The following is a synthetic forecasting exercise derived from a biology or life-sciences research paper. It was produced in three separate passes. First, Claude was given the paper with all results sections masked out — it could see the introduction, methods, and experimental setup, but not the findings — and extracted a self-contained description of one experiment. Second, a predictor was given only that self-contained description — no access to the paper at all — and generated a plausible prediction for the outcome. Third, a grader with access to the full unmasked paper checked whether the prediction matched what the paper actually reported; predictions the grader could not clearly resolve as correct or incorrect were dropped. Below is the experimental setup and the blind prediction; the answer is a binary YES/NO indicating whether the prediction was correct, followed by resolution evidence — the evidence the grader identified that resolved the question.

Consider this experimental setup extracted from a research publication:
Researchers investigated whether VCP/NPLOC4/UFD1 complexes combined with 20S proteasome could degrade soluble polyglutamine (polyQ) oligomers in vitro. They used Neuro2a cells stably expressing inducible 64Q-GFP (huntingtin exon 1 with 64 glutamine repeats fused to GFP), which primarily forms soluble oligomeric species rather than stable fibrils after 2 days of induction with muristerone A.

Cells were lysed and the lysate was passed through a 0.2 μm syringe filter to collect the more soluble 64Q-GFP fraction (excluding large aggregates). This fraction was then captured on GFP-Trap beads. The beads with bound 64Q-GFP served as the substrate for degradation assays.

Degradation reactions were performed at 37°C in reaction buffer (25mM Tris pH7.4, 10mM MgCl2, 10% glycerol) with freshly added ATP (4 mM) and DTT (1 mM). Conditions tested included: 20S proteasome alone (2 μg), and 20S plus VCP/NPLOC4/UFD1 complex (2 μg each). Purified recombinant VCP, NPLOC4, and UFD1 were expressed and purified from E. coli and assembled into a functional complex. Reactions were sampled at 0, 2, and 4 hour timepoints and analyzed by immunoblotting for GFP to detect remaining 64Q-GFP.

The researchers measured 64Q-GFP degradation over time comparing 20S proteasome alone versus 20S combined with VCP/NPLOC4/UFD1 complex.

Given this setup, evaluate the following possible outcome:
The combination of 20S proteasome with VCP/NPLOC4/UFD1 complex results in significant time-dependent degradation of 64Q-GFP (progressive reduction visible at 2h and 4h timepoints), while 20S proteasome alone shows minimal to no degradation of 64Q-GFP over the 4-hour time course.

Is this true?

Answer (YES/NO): YES